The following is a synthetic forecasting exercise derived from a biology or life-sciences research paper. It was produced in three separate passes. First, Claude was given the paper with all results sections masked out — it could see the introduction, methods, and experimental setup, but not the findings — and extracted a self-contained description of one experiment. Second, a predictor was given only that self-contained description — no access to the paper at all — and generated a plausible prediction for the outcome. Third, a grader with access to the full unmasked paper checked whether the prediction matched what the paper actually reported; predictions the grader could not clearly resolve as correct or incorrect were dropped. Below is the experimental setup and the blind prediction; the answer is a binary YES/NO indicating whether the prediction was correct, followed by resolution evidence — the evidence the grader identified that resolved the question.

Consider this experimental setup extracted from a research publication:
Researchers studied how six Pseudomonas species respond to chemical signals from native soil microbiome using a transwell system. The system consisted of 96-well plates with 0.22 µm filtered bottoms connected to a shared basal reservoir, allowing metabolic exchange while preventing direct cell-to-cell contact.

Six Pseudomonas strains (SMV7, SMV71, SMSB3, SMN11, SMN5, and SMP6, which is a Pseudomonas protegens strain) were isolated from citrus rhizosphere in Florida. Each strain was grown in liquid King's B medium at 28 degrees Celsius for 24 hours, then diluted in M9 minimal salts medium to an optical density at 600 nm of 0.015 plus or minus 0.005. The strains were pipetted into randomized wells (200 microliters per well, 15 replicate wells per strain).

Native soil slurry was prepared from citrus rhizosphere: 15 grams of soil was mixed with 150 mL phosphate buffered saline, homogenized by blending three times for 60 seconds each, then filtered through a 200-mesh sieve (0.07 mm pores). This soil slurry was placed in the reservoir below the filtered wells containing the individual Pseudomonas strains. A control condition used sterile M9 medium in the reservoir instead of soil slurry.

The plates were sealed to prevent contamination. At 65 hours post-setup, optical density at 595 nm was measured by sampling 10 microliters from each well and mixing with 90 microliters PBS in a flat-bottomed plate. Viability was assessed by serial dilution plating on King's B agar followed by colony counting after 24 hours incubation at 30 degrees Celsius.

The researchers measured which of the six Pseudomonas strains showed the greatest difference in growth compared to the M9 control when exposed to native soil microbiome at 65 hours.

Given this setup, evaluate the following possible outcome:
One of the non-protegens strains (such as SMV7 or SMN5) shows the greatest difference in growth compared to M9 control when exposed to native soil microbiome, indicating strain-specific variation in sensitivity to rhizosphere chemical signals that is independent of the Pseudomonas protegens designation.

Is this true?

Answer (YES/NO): NO